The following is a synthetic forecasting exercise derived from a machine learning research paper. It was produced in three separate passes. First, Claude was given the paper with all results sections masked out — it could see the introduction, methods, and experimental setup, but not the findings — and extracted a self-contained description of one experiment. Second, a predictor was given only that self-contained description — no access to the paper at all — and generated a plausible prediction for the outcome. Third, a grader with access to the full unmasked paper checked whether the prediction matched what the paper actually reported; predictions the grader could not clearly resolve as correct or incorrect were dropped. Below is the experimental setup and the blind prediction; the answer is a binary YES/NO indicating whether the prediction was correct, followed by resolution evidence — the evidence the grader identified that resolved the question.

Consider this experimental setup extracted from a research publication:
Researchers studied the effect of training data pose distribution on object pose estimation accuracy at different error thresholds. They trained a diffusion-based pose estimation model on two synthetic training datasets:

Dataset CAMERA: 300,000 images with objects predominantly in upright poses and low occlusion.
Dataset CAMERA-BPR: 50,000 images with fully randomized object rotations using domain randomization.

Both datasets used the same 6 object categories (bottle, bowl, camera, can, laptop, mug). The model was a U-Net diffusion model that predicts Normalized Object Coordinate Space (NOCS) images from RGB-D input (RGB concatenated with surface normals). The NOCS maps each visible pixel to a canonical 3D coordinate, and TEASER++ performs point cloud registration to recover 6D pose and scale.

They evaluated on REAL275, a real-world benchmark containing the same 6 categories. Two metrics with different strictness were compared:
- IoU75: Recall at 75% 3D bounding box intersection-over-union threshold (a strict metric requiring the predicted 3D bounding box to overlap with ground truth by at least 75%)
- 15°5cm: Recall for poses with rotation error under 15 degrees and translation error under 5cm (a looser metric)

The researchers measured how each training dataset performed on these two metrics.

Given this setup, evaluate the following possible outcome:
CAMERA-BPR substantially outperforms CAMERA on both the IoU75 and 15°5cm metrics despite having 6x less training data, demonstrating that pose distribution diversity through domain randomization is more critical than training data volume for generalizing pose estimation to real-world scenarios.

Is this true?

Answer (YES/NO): NO